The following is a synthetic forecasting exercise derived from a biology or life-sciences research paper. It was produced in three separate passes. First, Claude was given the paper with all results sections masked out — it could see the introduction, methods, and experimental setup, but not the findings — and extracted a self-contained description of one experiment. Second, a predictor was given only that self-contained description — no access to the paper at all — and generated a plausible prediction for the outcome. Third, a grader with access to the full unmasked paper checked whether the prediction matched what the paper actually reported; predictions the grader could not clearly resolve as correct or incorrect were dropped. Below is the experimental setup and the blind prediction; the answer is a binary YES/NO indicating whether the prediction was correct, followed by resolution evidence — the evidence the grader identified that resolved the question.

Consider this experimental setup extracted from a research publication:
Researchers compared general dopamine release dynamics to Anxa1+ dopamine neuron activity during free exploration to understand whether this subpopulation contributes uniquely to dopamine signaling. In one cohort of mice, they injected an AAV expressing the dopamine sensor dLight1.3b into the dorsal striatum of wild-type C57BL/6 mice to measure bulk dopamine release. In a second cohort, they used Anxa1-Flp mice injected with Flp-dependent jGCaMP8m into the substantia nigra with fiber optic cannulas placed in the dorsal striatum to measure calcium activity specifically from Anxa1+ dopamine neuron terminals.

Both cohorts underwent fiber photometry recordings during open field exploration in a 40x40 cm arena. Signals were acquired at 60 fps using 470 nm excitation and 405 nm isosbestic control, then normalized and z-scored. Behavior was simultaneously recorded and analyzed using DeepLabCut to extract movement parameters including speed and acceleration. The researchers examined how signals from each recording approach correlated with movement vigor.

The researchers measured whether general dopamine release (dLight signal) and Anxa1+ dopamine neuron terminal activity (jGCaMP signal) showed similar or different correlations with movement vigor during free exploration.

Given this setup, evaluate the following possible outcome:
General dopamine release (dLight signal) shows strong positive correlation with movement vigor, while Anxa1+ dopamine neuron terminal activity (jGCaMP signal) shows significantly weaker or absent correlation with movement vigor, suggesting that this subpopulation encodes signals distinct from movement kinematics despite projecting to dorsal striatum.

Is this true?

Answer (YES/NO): NO